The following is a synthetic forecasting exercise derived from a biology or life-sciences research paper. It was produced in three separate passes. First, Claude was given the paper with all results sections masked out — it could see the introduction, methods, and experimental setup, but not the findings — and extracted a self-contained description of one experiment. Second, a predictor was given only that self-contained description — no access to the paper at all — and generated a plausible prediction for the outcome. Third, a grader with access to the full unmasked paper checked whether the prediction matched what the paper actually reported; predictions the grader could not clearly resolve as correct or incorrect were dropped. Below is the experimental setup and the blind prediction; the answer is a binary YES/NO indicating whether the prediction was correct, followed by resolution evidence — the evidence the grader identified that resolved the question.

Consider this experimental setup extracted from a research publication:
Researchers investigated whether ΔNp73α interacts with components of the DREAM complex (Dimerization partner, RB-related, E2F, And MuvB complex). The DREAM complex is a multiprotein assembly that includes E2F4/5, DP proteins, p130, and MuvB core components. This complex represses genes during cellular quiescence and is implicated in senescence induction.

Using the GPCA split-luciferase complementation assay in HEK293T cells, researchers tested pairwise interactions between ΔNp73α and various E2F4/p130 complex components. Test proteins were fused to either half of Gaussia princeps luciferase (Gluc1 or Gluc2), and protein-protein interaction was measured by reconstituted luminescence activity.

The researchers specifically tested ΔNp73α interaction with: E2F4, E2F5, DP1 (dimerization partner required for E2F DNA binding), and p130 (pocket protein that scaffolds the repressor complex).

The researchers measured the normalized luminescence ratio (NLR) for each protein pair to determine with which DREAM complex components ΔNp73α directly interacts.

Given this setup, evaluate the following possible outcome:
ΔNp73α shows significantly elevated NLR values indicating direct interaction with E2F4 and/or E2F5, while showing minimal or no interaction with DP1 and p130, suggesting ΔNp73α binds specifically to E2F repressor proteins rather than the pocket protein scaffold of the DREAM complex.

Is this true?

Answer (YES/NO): YES